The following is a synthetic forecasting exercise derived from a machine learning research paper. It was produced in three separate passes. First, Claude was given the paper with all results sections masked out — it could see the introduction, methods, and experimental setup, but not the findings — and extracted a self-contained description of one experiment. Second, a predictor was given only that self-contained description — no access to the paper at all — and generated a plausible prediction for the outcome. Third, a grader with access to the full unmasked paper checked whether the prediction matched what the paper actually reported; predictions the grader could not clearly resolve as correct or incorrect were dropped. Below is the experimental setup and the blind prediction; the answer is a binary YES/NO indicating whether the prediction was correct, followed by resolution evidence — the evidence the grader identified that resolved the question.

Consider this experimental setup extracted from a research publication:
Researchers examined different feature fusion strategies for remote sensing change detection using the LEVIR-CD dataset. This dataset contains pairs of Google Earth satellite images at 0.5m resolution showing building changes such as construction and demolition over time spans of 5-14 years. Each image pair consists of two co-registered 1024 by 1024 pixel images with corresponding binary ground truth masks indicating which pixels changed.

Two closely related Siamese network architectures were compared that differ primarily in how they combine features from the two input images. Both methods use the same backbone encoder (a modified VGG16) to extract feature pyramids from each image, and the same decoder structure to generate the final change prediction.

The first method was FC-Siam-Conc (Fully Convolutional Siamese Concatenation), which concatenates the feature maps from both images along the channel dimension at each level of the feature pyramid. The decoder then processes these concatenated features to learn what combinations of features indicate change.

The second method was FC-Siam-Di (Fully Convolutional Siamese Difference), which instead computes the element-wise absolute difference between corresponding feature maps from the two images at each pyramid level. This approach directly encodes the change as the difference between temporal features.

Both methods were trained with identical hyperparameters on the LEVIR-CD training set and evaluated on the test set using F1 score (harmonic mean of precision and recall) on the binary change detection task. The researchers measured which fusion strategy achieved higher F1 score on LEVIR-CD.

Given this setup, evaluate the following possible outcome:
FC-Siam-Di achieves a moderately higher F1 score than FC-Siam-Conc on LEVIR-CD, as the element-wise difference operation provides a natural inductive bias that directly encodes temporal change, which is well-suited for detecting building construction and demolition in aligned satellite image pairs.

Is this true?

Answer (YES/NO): NO